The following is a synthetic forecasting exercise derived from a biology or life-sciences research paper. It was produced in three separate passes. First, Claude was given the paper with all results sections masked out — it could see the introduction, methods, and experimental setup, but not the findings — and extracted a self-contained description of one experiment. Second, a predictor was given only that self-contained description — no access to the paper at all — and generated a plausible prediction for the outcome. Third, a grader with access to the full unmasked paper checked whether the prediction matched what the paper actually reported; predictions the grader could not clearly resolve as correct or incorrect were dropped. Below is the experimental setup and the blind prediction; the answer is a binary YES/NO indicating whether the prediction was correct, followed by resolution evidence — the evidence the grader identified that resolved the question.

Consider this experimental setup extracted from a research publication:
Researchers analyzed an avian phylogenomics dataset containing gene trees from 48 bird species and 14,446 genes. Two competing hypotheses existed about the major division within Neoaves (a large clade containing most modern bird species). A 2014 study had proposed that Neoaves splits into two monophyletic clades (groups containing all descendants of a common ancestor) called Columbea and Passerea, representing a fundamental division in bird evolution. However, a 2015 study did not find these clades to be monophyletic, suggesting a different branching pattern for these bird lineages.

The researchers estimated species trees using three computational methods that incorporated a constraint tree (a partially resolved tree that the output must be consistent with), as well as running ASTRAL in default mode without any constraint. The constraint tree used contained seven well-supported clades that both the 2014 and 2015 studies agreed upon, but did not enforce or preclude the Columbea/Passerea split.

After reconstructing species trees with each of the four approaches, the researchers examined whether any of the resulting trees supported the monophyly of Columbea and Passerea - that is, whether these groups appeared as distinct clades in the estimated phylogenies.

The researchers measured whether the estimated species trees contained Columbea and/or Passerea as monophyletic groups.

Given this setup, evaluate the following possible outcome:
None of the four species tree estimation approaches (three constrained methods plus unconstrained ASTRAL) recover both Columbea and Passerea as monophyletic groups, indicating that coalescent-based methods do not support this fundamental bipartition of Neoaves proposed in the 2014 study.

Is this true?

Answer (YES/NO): YES